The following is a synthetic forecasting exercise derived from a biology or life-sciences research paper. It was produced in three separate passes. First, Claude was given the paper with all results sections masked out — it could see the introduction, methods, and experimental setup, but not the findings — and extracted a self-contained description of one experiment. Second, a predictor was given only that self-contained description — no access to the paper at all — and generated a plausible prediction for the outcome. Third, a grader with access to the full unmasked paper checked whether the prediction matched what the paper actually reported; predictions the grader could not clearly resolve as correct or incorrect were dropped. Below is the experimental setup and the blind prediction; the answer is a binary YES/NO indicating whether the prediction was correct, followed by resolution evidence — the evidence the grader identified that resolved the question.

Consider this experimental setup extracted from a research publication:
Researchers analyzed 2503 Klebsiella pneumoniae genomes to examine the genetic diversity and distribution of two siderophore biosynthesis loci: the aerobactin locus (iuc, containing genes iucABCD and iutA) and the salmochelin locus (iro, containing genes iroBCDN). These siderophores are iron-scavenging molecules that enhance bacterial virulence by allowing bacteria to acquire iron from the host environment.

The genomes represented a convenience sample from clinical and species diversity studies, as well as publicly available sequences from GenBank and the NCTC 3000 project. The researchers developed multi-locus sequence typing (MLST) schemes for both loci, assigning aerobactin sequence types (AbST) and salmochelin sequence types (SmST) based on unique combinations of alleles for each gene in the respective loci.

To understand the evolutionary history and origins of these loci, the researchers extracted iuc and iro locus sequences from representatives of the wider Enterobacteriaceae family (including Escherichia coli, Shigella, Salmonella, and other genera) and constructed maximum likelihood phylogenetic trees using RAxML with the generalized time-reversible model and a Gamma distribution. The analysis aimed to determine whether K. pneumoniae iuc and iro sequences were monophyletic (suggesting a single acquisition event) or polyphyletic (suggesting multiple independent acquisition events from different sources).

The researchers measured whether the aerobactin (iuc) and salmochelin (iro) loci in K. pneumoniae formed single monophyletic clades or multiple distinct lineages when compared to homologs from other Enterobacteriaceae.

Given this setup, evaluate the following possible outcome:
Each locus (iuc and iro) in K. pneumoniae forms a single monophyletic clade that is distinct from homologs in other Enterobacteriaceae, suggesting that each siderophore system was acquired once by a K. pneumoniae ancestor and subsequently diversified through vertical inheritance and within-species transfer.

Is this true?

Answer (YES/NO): NO